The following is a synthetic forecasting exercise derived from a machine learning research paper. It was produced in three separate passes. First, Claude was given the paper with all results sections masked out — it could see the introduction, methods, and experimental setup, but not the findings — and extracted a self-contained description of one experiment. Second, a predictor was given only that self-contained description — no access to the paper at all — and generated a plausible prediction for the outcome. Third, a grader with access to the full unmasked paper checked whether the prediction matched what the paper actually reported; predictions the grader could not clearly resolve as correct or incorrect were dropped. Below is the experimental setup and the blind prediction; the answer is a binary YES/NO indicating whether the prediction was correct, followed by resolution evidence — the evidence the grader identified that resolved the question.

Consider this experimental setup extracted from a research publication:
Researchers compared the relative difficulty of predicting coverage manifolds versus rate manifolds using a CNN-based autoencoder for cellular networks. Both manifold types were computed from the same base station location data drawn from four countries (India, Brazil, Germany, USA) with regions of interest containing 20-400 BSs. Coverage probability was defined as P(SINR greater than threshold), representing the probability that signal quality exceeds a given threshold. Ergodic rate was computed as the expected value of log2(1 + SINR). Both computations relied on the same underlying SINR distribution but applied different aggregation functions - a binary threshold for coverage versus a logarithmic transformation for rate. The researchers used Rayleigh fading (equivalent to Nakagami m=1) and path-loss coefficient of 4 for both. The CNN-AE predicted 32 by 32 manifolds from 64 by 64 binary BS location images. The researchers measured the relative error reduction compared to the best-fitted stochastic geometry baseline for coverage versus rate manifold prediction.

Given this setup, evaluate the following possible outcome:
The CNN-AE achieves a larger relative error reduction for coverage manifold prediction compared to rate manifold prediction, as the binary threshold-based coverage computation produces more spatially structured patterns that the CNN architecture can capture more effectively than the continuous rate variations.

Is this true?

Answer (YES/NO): YES